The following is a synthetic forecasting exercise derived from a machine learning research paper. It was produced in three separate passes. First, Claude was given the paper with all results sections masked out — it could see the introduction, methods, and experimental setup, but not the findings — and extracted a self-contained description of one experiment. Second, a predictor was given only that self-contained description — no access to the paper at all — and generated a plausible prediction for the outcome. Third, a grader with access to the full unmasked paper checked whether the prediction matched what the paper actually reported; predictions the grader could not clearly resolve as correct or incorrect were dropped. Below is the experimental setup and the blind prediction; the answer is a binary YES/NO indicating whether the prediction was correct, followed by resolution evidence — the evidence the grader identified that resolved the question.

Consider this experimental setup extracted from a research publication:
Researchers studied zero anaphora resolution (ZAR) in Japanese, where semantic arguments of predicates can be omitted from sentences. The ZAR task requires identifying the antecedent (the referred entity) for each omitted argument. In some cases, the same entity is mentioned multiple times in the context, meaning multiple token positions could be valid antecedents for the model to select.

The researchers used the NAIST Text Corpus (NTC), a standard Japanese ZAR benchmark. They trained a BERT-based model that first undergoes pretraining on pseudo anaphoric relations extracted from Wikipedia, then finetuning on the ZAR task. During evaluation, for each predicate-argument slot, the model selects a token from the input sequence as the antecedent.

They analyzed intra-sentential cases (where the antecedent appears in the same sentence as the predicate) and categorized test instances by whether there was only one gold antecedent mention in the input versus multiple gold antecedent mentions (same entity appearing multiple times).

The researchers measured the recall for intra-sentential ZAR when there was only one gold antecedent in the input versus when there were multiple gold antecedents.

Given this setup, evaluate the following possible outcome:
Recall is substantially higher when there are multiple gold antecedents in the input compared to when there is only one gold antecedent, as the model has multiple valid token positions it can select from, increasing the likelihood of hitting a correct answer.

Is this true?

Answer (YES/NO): YES